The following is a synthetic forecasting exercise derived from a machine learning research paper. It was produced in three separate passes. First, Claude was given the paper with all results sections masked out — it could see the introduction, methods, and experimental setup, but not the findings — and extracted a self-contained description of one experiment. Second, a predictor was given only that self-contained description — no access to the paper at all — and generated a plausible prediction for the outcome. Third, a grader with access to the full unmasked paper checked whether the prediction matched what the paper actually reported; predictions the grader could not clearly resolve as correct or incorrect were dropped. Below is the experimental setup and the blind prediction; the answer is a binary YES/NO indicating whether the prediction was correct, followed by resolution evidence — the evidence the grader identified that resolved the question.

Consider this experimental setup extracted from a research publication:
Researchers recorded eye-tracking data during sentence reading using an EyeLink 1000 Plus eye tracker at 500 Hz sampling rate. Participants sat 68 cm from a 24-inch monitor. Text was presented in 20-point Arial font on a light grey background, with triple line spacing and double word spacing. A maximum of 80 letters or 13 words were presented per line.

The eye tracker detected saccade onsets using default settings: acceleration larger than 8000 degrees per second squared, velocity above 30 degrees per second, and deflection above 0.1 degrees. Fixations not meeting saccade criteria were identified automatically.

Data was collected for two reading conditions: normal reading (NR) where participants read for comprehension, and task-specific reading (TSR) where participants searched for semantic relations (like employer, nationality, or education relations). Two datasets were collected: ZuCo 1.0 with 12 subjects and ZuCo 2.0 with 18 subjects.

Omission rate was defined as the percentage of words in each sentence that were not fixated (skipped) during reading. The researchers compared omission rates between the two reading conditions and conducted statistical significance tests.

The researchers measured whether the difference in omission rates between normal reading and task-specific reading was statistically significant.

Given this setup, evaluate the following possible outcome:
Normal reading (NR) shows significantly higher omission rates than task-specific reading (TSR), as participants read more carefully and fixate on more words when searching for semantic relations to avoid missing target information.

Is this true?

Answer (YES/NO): NO